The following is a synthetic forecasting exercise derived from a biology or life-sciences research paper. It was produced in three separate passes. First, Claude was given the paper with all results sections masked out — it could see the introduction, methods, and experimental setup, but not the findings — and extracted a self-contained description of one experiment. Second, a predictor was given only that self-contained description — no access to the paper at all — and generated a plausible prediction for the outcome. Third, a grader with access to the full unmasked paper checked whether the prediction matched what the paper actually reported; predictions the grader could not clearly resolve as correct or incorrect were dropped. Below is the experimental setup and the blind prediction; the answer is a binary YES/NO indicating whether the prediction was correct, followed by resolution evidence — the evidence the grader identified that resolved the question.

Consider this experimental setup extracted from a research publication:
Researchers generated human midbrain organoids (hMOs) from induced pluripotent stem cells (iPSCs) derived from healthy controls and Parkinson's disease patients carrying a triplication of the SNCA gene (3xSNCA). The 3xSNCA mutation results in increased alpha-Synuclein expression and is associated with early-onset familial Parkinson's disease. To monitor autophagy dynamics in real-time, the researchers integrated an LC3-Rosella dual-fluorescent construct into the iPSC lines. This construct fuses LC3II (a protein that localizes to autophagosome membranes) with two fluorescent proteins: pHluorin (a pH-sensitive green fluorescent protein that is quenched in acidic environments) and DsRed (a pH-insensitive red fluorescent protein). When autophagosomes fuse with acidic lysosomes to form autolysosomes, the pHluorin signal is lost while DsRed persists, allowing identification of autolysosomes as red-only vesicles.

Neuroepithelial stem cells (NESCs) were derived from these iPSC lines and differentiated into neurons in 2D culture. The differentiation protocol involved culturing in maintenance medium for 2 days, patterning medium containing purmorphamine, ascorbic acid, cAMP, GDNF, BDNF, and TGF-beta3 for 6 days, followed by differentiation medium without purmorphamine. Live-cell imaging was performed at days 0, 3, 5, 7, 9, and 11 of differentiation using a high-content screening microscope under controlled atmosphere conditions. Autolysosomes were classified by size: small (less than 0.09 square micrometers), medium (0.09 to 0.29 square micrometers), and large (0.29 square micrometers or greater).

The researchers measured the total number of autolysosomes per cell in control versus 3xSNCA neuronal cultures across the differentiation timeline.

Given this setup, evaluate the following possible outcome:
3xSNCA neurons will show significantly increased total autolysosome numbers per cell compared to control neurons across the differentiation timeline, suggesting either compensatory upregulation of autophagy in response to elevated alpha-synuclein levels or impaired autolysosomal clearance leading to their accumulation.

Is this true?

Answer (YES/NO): NO